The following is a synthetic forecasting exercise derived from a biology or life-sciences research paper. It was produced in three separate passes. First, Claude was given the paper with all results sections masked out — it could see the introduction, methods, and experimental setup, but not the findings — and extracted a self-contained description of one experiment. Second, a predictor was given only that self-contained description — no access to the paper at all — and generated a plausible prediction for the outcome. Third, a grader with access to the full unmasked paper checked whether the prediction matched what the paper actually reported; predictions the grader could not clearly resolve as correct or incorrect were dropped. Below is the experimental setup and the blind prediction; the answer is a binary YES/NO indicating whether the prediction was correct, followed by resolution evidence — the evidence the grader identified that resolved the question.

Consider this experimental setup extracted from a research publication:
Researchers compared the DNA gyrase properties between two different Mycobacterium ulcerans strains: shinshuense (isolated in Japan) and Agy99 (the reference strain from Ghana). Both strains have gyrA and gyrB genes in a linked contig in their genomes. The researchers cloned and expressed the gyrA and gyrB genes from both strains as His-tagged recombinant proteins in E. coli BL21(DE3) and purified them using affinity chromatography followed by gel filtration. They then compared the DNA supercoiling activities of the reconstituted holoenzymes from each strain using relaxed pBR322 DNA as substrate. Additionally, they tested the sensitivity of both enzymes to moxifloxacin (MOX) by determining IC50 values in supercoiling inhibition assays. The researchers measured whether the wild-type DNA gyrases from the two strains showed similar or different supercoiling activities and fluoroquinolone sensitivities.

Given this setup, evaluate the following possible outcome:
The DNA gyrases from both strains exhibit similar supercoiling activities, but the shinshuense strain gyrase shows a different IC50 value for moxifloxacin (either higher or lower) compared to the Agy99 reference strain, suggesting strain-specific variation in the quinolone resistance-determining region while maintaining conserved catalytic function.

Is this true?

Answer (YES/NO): NO